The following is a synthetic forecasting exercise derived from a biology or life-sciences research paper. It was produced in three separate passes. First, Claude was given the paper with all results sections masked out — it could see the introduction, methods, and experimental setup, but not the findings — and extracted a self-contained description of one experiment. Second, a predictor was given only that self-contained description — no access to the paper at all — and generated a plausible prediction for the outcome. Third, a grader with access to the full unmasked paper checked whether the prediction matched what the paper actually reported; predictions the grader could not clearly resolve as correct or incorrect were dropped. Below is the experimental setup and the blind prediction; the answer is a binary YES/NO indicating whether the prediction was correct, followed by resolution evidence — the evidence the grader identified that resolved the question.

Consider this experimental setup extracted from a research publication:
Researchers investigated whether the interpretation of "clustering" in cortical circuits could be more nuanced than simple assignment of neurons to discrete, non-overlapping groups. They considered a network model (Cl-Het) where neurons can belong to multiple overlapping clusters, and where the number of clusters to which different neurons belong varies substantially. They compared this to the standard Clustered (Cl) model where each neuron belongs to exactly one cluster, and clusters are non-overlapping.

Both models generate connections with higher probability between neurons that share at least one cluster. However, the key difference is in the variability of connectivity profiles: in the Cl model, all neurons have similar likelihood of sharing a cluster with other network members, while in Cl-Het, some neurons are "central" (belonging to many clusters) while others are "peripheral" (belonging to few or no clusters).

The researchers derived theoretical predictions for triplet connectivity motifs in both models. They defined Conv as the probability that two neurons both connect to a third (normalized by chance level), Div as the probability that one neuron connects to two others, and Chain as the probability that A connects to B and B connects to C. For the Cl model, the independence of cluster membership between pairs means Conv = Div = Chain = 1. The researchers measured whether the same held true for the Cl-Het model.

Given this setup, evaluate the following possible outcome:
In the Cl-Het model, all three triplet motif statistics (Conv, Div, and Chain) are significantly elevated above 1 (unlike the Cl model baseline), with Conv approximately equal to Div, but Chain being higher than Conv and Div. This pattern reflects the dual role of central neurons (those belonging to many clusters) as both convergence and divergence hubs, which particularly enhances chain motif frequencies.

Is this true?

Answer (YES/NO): NO